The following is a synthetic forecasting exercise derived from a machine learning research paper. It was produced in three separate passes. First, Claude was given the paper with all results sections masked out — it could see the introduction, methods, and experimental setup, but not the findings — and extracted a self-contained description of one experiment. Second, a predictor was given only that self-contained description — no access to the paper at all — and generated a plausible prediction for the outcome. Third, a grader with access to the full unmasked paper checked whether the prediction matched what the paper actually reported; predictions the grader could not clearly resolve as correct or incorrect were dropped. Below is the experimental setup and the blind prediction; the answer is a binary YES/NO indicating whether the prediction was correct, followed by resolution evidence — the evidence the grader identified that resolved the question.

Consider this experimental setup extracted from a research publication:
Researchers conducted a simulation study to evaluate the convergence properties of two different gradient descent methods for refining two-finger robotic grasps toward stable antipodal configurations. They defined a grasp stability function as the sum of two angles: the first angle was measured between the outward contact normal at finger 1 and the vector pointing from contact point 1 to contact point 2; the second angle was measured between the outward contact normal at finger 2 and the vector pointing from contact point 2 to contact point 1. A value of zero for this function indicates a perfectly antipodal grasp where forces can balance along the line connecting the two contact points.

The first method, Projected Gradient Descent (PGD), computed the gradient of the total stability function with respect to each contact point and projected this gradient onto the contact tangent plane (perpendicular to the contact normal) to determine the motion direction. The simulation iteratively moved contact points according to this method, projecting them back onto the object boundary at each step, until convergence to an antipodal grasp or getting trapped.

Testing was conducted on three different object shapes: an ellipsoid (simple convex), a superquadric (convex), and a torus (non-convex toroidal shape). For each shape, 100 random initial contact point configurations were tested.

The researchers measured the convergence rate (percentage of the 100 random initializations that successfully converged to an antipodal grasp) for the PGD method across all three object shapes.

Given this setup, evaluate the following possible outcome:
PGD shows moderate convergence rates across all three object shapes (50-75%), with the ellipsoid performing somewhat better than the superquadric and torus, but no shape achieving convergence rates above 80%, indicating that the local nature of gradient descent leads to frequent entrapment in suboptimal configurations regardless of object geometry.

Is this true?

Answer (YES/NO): NO